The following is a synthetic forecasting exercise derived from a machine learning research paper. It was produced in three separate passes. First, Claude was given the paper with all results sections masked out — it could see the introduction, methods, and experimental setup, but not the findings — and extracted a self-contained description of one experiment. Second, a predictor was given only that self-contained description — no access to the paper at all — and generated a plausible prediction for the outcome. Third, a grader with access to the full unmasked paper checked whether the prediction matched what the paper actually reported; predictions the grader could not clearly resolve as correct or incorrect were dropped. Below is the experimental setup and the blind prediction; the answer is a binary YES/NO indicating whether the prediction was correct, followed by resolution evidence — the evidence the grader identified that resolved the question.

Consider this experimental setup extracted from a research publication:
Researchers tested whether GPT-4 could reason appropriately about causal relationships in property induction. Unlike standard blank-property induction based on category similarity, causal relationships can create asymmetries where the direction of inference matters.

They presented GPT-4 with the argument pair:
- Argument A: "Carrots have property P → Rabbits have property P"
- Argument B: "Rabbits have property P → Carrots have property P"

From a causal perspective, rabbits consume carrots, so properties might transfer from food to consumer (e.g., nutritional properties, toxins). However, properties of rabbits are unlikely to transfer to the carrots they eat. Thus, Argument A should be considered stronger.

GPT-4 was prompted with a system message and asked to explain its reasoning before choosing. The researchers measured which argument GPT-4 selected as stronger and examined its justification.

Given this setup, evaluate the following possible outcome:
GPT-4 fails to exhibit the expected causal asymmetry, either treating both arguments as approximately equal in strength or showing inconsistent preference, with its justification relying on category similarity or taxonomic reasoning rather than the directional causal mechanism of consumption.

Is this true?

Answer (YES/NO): NO